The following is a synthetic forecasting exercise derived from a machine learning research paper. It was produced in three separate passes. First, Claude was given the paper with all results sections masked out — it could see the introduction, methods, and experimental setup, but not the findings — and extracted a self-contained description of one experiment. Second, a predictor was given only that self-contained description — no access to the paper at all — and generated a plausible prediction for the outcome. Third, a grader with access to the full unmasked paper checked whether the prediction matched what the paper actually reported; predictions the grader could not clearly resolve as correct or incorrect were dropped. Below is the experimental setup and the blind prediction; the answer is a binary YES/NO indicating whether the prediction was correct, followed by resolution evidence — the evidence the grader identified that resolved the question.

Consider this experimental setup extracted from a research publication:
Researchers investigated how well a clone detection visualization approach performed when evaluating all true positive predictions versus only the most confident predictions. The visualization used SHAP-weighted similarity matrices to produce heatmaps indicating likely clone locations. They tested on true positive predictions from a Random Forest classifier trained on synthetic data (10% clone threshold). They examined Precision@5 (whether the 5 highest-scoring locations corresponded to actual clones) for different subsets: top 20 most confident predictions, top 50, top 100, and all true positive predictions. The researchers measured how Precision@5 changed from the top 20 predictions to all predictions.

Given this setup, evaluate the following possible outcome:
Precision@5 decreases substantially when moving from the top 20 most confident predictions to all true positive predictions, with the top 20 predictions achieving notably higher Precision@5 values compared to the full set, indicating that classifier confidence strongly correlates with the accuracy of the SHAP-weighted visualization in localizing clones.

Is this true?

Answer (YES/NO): YES